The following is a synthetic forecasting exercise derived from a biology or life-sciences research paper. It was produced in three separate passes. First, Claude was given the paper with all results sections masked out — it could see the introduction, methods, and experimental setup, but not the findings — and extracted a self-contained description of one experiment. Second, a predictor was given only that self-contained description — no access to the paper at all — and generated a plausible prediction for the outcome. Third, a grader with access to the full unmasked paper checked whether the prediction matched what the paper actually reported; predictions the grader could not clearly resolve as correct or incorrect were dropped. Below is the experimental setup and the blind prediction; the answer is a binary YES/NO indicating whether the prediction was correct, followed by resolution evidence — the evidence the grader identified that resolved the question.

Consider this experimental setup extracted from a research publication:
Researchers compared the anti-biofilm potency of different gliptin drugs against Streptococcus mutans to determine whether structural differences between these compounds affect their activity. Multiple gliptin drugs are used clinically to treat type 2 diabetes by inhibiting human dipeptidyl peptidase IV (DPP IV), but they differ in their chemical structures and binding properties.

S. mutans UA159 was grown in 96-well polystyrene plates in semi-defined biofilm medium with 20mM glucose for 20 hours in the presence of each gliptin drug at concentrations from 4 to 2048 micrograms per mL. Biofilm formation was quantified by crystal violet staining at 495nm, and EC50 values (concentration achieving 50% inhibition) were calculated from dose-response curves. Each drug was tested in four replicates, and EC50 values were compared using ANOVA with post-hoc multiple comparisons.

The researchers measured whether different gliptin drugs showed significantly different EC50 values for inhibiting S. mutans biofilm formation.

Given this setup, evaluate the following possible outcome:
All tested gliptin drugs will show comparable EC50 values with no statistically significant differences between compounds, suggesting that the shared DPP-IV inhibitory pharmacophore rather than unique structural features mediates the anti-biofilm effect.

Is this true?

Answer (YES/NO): NO